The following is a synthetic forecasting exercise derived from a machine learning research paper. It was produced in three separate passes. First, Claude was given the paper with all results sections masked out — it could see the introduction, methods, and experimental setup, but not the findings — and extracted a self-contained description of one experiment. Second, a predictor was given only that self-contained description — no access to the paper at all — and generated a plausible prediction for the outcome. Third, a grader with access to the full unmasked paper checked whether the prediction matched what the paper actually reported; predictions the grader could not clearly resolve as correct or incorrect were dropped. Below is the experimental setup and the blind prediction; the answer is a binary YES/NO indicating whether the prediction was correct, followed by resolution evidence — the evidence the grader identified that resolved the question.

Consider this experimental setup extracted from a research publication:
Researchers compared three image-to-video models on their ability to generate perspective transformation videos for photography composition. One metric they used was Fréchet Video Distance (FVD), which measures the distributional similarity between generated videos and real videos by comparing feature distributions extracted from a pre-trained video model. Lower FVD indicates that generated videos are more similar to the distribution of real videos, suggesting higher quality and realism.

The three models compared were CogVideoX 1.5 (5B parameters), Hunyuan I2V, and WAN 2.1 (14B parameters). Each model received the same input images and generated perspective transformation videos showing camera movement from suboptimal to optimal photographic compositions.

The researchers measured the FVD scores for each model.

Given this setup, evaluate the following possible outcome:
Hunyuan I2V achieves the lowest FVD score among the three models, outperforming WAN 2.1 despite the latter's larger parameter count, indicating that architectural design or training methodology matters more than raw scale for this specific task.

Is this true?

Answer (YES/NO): YES